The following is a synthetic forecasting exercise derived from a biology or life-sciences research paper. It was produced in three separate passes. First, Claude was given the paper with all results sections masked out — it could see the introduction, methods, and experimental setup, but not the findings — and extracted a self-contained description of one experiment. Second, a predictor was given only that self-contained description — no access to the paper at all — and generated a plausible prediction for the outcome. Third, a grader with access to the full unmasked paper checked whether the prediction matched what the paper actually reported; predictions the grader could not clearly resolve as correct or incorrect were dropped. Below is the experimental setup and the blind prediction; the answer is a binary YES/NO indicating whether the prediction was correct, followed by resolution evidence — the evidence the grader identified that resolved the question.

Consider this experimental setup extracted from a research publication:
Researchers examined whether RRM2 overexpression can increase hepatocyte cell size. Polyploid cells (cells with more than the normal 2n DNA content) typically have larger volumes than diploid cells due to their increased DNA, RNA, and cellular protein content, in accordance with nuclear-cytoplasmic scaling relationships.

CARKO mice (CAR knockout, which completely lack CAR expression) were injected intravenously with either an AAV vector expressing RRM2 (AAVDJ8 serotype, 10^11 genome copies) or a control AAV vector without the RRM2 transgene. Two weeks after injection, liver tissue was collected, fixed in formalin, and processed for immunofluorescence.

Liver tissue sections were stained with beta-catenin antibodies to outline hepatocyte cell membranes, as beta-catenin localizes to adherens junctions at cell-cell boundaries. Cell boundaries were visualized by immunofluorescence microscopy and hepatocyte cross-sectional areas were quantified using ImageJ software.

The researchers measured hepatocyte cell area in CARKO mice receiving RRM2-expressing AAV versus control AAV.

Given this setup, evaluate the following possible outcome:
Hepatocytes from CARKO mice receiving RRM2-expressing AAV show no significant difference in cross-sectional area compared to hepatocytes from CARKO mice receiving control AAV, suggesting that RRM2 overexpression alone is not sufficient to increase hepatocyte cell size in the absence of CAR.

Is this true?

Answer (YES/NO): NO